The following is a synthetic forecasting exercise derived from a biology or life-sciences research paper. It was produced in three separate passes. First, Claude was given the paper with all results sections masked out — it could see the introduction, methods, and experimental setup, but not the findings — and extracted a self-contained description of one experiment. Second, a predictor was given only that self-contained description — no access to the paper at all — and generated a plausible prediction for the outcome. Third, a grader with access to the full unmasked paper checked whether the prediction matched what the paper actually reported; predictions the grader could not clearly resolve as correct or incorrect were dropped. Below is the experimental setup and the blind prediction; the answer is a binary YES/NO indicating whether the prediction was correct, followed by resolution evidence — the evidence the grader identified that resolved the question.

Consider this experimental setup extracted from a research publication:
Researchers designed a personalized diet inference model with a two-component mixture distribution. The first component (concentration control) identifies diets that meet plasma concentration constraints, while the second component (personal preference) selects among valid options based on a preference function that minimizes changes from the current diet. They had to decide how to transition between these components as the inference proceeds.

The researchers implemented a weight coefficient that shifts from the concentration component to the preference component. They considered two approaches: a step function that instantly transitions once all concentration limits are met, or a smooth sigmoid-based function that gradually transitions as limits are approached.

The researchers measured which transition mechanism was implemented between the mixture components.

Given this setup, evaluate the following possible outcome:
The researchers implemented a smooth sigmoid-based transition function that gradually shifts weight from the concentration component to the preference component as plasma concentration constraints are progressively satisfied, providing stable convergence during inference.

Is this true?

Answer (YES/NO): NO